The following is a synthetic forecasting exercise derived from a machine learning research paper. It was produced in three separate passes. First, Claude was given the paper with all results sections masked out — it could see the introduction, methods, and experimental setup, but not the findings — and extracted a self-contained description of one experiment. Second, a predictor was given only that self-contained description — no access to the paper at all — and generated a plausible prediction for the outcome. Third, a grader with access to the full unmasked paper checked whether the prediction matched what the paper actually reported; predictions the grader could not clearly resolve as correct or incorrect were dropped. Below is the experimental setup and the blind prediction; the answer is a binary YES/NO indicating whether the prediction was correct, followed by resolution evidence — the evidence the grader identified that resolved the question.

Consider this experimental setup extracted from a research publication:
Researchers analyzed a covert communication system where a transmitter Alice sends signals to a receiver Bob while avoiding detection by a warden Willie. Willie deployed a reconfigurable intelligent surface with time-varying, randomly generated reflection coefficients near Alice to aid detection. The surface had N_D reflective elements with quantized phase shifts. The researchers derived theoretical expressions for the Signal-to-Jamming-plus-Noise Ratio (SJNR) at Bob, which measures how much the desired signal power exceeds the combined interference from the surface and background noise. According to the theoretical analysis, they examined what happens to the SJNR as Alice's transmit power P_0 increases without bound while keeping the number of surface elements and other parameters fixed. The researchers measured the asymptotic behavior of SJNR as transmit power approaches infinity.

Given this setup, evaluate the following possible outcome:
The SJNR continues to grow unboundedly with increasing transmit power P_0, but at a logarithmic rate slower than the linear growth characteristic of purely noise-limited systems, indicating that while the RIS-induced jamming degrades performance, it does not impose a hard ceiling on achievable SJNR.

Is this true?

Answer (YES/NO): NO